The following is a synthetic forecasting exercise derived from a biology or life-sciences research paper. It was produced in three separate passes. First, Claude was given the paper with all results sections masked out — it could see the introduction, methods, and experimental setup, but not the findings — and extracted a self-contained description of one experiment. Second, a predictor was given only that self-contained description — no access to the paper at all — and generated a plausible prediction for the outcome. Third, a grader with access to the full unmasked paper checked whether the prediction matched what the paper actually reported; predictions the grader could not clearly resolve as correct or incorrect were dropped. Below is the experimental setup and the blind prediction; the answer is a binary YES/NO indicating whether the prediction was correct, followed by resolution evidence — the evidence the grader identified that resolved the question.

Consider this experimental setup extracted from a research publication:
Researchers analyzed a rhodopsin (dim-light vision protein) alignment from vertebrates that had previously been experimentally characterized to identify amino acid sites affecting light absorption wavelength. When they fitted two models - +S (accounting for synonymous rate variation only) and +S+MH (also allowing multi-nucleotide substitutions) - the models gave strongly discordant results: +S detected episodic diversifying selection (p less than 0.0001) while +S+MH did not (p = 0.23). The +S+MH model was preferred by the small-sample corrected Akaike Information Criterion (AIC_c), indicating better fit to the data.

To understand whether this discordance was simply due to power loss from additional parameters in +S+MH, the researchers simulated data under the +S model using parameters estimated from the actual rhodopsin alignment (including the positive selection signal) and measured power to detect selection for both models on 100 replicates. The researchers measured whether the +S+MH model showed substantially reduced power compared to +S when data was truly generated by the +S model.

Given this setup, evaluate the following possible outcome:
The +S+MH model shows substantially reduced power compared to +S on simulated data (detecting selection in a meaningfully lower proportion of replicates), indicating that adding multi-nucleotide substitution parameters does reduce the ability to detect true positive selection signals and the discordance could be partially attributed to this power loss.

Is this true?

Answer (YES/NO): NO